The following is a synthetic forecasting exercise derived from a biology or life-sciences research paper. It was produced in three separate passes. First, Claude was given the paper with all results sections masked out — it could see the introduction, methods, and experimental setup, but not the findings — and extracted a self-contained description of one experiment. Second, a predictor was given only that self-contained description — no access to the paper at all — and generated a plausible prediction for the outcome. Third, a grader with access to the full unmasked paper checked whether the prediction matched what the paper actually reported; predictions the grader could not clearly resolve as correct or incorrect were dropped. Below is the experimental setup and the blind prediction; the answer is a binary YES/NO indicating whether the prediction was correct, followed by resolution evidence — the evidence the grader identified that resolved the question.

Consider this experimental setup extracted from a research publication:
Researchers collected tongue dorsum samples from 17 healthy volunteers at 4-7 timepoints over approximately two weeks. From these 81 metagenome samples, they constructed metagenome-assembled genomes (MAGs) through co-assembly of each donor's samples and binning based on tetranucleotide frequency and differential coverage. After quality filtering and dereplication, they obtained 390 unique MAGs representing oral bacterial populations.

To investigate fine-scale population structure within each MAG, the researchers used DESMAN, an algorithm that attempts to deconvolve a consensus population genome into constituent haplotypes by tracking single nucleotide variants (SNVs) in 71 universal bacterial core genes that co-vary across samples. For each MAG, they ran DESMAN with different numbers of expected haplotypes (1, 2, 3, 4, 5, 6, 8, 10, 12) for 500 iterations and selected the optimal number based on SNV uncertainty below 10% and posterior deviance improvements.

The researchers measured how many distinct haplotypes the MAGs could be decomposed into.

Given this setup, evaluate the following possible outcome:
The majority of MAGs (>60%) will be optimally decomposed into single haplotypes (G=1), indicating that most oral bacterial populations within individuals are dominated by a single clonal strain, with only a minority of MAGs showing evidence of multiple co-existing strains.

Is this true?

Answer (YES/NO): NO